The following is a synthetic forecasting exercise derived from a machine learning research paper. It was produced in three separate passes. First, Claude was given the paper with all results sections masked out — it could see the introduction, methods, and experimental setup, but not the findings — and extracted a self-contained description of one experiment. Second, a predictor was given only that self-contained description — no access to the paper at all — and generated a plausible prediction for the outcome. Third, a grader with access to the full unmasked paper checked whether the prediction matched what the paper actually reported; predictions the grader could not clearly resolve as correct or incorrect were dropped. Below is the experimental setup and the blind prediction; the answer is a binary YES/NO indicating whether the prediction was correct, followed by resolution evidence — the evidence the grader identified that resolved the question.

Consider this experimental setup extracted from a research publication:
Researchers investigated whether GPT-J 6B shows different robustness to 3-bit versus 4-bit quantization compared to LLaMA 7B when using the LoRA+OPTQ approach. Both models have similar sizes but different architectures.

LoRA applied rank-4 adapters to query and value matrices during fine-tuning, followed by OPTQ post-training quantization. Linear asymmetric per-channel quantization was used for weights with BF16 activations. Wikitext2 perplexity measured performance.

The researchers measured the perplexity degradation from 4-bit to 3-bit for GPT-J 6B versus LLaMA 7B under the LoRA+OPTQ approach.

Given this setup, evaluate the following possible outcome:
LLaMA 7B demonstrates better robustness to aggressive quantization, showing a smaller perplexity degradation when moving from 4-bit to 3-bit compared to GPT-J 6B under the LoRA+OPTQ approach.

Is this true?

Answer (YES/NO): NO